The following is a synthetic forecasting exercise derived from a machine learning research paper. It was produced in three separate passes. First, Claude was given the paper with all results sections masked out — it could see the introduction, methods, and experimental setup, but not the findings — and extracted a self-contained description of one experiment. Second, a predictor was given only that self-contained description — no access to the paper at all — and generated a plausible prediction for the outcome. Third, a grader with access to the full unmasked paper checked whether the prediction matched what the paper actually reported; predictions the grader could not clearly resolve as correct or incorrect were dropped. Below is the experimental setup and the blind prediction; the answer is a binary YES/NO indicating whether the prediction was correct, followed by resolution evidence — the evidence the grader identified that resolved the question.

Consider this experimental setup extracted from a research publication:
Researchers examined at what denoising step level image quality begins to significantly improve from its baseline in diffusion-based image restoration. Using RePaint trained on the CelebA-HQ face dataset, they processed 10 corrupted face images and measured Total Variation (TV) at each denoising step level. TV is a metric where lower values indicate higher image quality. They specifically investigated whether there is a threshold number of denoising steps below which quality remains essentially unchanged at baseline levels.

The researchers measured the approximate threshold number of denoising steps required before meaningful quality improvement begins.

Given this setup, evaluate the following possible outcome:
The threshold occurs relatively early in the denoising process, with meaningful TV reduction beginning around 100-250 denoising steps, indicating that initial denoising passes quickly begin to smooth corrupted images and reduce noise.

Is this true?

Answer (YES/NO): NO